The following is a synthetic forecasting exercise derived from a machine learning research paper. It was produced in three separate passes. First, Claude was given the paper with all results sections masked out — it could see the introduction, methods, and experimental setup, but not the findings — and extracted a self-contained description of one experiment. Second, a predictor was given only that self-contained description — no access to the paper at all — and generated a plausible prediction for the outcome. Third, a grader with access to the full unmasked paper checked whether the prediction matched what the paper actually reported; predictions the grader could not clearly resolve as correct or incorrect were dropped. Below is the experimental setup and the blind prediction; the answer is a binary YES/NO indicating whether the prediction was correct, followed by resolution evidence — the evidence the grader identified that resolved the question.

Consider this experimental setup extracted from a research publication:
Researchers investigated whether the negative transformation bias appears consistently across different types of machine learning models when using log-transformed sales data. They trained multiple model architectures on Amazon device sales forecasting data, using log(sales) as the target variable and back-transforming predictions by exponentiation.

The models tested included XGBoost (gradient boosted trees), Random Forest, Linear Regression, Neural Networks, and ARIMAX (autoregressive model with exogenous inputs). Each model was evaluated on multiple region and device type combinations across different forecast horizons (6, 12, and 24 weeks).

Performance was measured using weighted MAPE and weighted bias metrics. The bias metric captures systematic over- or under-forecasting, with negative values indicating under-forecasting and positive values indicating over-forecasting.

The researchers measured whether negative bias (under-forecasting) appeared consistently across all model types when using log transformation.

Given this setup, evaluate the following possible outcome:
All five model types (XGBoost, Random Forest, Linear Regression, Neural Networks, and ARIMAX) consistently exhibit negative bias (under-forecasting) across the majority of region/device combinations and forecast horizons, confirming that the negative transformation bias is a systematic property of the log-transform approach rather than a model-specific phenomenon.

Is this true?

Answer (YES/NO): YES